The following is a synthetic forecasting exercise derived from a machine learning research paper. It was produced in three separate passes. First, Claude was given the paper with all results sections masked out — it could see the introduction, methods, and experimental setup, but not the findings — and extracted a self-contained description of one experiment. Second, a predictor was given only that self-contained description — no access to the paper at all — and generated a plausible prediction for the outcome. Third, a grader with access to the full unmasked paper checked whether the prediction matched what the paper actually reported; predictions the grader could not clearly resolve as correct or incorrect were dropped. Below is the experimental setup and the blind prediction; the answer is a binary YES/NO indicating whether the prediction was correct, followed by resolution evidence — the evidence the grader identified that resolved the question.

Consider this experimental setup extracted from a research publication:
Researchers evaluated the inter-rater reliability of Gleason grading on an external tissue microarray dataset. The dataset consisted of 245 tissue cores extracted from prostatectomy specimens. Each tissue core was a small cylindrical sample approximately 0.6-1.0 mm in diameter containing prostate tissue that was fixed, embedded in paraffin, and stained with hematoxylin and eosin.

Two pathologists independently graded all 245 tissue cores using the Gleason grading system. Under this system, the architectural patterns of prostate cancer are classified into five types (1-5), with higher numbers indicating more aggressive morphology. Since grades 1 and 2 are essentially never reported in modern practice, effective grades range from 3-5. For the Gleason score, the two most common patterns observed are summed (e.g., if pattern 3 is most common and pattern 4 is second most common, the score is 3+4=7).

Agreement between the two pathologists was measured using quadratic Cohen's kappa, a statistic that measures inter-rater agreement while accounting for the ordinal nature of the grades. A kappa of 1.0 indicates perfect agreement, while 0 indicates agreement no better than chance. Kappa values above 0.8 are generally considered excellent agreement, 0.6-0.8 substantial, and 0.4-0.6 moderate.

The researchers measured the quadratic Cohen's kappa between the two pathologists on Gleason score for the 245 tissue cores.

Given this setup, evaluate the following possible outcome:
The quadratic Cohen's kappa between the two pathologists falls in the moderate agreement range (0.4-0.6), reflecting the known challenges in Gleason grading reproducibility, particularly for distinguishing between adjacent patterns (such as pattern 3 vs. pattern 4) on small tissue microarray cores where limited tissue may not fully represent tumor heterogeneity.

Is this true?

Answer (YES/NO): NO